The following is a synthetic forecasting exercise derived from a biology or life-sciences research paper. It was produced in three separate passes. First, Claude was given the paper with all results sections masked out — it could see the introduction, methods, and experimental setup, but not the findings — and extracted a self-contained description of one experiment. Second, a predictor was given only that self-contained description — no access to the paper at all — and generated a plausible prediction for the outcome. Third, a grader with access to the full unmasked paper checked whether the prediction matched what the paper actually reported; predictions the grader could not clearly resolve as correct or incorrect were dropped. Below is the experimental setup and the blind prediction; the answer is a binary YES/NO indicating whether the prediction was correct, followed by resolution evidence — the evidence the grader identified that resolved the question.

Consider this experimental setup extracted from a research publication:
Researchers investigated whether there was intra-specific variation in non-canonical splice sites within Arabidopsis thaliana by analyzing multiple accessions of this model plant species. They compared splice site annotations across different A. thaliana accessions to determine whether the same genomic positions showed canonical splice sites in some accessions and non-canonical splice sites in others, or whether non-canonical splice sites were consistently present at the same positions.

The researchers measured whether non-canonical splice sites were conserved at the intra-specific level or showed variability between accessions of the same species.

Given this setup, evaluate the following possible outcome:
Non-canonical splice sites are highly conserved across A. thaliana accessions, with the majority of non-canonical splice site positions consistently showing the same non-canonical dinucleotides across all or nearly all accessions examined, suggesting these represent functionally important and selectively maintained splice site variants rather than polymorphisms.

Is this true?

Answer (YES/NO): YES